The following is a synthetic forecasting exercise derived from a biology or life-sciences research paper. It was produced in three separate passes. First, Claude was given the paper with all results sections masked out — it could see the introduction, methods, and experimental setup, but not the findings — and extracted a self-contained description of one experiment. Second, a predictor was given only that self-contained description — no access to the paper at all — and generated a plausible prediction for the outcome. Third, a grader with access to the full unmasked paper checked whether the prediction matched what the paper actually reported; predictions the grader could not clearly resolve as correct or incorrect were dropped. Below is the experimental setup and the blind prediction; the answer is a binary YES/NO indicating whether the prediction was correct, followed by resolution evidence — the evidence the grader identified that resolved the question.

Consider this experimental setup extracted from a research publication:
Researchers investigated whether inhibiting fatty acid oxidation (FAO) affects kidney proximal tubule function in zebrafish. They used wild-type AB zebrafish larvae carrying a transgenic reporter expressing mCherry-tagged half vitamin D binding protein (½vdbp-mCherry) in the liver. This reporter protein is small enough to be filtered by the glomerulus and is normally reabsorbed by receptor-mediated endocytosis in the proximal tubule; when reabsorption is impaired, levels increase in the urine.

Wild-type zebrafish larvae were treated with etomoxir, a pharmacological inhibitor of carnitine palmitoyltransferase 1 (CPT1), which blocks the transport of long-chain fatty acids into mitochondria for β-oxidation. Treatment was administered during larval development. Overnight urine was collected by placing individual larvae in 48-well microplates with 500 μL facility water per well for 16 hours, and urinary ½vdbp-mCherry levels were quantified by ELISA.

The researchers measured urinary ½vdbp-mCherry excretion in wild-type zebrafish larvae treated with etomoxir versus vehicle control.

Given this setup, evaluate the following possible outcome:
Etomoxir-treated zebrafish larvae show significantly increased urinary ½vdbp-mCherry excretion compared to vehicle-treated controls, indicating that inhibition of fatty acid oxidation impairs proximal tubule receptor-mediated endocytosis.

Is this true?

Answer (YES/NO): YES